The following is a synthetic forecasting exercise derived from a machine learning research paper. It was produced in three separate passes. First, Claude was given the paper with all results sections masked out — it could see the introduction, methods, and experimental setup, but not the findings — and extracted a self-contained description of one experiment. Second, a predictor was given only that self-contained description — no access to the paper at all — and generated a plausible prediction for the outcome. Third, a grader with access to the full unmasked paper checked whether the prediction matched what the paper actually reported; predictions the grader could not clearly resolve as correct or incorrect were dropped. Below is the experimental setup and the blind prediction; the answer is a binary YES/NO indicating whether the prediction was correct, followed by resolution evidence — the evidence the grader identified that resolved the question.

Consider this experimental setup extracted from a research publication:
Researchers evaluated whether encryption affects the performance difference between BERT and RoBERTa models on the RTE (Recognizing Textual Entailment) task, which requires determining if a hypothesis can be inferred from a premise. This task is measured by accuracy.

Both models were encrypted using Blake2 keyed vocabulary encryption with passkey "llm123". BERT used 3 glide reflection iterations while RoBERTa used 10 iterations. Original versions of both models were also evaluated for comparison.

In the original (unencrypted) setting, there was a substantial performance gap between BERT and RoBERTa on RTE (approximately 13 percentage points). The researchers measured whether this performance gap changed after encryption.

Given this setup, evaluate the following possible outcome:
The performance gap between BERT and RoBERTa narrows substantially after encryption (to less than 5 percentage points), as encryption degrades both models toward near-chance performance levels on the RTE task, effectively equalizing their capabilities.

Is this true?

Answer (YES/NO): NO